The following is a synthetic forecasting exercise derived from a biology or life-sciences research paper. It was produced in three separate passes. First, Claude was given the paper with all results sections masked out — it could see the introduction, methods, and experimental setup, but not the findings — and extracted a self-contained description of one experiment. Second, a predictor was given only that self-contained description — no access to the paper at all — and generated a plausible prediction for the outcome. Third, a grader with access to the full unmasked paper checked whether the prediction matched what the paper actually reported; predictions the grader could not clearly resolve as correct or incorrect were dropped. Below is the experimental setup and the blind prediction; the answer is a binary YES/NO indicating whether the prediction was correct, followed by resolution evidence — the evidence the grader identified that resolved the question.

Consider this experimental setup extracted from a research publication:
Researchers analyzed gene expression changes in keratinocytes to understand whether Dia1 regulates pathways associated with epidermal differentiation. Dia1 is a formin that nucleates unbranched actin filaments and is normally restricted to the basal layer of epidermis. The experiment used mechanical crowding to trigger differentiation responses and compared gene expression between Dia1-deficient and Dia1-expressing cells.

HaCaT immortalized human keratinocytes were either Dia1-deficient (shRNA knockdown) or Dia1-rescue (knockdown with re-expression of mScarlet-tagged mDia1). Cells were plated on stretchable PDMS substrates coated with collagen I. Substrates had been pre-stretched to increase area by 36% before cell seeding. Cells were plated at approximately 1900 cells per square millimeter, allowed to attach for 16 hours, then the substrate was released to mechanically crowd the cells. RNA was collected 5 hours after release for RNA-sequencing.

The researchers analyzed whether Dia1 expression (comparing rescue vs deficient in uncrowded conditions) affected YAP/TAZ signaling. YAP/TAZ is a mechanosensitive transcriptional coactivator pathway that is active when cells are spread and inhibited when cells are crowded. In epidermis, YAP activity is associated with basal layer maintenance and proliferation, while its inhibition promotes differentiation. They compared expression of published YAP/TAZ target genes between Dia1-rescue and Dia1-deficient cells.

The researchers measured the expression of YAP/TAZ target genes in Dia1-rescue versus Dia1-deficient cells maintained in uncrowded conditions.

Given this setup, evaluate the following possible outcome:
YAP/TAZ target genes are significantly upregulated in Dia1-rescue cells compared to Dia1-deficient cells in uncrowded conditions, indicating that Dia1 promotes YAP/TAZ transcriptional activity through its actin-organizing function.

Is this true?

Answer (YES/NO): NO